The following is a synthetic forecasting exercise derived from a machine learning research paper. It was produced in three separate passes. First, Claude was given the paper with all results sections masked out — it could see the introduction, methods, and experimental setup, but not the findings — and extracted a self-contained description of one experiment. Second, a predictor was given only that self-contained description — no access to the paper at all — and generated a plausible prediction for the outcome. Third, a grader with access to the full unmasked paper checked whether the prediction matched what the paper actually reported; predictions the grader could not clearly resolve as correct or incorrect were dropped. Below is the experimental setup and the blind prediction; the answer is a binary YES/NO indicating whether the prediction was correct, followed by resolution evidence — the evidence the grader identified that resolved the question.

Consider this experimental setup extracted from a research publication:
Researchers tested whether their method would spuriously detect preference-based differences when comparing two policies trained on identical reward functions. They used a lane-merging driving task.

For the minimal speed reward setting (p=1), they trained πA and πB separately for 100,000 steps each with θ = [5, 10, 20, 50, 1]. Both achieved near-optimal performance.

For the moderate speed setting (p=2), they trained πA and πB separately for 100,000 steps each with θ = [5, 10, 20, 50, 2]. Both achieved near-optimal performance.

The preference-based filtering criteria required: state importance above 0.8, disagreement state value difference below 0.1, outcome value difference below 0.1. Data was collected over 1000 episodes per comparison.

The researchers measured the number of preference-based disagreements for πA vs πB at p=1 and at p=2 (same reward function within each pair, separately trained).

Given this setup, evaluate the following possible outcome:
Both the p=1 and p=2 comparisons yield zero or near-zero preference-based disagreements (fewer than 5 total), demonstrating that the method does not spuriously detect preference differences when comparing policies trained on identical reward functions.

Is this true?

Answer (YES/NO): YES